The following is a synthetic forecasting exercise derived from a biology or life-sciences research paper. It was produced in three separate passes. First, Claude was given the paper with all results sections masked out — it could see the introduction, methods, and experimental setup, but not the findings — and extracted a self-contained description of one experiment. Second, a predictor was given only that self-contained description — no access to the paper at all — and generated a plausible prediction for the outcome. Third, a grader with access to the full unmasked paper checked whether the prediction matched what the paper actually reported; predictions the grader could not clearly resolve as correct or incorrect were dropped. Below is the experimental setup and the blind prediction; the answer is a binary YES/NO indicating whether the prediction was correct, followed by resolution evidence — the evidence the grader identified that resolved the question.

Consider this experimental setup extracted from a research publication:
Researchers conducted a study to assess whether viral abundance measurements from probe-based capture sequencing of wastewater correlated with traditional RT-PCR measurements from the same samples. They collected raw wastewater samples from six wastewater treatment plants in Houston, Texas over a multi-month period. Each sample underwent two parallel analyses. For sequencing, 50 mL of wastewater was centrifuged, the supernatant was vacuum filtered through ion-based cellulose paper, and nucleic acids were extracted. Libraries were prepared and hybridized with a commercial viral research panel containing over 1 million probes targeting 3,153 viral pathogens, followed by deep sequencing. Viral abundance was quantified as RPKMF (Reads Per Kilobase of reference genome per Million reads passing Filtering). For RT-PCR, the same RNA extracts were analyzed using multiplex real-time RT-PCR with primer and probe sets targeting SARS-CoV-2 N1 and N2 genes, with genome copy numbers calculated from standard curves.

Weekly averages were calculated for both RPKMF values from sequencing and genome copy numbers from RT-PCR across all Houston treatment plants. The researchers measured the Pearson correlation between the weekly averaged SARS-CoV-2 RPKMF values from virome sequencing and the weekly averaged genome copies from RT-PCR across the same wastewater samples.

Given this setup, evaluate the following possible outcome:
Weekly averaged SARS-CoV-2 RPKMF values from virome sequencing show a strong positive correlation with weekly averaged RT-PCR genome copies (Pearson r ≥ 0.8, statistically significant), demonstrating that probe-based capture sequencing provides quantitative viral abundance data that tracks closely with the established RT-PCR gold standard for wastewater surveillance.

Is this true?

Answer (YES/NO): NO